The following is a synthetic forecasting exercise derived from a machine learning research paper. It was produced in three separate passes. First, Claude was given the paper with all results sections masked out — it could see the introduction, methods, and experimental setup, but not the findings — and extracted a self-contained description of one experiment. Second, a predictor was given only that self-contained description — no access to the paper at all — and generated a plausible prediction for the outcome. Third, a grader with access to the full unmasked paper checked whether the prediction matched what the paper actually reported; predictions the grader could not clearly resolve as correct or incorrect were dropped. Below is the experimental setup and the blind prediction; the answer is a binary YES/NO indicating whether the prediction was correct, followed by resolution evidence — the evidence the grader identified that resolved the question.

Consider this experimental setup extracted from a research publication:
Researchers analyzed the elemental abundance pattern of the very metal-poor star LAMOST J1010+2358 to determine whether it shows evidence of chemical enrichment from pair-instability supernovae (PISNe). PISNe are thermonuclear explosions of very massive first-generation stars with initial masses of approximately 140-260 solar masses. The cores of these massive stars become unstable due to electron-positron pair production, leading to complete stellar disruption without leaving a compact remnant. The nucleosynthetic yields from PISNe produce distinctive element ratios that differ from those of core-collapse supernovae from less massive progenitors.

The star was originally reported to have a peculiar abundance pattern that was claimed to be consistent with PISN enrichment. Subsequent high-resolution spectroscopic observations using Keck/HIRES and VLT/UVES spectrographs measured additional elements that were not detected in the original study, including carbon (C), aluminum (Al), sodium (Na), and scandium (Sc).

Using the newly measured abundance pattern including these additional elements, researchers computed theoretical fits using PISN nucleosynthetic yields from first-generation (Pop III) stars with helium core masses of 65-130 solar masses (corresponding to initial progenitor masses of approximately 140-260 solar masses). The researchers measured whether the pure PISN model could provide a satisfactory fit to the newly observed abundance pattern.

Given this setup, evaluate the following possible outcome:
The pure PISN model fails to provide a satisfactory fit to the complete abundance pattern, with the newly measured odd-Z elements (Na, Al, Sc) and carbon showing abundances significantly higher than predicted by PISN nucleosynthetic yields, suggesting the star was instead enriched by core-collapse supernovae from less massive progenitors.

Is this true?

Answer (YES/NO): YES